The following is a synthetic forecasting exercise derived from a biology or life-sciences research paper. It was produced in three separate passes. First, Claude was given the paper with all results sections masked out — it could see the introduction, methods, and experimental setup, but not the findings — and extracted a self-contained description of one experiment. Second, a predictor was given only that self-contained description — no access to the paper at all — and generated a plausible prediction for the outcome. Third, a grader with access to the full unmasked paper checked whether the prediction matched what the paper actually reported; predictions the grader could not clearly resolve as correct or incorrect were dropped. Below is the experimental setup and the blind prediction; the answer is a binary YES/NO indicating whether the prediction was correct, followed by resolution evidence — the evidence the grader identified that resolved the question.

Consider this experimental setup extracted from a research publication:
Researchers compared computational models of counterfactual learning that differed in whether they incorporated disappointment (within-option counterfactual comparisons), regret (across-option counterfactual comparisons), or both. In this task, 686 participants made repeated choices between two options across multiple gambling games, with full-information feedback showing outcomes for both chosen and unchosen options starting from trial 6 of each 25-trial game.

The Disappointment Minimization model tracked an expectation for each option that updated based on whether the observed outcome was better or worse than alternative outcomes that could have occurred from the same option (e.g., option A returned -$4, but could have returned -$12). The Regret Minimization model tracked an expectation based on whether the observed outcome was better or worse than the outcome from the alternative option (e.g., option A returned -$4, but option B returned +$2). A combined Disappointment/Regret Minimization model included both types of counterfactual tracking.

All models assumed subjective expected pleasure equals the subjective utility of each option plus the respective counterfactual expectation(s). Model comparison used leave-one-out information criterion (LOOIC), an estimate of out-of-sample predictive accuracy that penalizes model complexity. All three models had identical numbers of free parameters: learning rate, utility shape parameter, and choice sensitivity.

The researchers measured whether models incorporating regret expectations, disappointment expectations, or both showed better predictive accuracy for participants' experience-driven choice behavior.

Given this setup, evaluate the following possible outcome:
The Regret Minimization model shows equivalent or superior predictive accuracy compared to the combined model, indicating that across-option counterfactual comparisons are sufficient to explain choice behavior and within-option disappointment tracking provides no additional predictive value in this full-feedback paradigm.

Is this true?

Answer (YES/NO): YES